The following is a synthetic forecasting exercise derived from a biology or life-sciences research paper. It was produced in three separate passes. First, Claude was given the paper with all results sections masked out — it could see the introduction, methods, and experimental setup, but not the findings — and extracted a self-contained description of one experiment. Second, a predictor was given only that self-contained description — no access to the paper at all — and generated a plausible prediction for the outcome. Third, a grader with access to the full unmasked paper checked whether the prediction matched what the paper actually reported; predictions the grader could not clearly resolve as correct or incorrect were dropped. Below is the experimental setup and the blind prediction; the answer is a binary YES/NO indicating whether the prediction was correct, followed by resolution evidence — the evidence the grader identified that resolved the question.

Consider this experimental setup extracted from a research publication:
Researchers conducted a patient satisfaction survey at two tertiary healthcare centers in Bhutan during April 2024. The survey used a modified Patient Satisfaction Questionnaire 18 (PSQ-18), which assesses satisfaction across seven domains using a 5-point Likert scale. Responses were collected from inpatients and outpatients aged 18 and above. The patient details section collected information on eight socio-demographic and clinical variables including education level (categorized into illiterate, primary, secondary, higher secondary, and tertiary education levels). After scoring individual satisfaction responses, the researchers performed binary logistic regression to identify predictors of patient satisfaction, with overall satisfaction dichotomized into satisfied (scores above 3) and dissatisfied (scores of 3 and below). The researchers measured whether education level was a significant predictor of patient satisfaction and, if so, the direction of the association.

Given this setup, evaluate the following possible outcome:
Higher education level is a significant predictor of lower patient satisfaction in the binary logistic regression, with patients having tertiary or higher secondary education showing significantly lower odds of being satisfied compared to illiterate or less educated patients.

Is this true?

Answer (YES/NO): YES